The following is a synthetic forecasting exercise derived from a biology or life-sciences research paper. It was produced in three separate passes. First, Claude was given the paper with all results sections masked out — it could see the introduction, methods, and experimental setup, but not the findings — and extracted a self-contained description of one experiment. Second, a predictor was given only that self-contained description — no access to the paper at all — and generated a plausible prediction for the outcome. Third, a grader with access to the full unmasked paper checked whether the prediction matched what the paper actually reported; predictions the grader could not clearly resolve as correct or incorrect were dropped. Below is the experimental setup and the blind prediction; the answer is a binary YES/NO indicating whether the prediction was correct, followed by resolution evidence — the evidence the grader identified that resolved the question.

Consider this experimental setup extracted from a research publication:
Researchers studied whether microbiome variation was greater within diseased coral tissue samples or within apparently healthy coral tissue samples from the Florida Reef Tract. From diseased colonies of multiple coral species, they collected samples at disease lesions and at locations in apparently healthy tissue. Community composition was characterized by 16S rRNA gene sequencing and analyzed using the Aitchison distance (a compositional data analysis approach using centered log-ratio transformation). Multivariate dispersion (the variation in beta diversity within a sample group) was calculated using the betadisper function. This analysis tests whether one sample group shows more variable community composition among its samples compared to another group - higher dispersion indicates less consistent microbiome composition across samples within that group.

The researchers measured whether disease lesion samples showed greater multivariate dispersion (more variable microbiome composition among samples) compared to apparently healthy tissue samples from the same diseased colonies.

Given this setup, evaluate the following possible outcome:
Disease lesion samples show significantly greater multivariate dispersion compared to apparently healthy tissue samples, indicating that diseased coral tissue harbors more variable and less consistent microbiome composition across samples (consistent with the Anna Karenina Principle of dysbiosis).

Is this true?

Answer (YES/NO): NO